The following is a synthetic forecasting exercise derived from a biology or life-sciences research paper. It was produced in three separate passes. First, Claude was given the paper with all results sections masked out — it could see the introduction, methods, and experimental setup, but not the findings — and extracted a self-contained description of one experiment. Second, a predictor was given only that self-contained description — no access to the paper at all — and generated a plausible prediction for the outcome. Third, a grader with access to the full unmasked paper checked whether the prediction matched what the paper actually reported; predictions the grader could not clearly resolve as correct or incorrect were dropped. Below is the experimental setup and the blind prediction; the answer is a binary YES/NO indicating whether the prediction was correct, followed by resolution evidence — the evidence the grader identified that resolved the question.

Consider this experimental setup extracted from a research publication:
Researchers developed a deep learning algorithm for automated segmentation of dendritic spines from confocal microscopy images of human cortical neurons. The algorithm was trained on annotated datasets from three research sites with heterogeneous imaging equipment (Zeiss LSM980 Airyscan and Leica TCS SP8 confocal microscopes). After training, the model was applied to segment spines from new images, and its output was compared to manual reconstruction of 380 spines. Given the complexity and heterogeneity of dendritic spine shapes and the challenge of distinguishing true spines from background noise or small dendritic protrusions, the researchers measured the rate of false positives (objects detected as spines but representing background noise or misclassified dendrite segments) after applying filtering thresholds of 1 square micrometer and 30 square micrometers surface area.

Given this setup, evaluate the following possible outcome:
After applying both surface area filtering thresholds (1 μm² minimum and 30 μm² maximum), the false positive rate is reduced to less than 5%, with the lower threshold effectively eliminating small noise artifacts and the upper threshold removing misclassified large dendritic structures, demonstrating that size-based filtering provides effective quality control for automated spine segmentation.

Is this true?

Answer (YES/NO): NO